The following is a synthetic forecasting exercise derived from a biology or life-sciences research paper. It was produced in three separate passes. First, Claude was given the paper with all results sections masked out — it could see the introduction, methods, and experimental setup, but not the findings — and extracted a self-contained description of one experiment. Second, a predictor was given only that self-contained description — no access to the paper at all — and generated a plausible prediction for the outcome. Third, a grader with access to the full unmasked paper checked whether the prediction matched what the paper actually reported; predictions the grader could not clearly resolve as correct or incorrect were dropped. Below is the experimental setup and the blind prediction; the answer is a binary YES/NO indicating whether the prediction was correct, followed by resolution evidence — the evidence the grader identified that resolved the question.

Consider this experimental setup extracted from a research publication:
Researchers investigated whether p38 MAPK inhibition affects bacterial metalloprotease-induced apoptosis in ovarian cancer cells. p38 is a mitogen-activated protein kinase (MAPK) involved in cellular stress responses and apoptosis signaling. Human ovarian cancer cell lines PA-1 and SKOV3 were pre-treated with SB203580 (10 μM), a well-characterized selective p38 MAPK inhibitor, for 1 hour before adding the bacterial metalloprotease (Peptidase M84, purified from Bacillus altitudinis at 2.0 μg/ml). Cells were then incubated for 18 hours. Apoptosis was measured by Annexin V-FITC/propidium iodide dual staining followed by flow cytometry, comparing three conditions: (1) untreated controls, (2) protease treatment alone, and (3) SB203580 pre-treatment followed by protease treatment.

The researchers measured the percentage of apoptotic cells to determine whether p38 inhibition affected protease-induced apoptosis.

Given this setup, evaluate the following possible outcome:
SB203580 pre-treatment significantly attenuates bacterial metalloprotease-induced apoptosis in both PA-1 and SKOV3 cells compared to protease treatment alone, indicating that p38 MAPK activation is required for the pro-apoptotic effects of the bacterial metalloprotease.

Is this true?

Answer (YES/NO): YES